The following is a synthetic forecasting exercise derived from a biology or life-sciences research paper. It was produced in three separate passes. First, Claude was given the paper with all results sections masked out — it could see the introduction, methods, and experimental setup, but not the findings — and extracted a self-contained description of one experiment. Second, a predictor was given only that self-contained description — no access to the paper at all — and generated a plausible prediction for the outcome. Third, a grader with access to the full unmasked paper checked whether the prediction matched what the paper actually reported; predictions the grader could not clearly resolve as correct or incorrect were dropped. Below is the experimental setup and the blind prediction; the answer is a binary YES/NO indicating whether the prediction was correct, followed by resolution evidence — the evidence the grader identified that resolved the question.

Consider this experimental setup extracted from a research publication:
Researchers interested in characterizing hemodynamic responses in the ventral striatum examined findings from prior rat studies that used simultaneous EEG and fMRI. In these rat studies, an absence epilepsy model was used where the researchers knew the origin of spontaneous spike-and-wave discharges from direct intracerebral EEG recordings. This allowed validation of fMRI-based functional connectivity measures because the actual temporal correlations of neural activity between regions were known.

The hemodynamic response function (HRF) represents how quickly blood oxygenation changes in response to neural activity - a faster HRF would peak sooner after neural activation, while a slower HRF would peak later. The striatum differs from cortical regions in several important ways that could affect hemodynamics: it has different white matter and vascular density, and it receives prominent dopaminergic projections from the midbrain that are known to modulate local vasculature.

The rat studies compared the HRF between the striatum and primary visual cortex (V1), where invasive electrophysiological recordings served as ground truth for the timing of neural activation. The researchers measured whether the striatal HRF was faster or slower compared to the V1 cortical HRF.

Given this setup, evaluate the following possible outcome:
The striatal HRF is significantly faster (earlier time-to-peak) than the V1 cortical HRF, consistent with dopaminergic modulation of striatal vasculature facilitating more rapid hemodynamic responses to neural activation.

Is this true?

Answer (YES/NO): NO